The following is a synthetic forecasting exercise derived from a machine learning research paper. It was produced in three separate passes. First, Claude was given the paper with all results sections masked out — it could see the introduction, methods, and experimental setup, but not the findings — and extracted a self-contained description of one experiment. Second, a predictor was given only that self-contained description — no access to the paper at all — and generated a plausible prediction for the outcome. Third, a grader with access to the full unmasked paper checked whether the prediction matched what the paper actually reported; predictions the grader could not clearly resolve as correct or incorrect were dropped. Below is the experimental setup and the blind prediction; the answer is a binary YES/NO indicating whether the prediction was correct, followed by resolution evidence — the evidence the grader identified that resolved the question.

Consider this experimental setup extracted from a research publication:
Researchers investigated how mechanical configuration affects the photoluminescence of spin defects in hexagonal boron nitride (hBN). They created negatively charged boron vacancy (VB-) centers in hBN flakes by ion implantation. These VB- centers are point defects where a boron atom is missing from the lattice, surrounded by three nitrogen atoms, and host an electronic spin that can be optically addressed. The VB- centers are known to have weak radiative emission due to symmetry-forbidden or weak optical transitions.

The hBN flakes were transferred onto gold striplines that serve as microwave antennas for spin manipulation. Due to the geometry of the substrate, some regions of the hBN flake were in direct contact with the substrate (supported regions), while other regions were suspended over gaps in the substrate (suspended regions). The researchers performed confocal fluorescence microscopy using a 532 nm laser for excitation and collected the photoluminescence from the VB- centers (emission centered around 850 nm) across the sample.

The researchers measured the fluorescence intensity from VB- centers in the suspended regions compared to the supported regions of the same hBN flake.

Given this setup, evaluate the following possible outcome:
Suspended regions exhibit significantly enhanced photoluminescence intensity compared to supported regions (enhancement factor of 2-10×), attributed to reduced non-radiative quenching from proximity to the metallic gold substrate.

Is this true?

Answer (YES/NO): NO